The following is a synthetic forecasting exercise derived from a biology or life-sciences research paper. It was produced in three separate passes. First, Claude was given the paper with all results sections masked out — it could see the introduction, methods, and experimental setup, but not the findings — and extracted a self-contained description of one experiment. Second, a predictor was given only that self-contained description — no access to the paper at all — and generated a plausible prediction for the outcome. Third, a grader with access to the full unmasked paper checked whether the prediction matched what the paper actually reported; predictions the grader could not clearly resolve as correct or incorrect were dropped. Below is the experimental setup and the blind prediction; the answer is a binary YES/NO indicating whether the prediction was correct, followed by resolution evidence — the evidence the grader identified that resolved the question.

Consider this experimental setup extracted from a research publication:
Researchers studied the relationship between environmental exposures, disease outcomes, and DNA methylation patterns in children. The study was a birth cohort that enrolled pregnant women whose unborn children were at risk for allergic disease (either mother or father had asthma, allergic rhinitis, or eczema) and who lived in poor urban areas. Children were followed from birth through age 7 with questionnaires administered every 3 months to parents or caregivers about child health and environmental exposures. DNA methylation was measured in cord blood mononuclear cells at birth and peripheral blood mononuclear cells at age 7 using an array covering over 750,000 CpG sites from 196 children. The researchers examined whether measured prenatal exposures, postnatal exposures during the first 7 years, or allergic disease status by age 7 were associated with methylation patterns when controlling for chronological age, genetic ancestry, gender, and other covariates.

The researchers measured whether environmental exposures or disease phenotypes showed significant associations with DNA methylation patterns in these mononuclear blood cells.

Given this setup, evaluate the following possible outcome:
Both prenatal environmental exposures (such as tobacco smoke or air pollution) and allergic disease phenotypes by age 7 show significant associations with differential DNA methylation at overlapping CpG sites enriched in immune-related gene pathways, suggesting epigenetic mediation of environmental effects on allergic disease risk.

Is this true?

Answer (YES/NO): NO